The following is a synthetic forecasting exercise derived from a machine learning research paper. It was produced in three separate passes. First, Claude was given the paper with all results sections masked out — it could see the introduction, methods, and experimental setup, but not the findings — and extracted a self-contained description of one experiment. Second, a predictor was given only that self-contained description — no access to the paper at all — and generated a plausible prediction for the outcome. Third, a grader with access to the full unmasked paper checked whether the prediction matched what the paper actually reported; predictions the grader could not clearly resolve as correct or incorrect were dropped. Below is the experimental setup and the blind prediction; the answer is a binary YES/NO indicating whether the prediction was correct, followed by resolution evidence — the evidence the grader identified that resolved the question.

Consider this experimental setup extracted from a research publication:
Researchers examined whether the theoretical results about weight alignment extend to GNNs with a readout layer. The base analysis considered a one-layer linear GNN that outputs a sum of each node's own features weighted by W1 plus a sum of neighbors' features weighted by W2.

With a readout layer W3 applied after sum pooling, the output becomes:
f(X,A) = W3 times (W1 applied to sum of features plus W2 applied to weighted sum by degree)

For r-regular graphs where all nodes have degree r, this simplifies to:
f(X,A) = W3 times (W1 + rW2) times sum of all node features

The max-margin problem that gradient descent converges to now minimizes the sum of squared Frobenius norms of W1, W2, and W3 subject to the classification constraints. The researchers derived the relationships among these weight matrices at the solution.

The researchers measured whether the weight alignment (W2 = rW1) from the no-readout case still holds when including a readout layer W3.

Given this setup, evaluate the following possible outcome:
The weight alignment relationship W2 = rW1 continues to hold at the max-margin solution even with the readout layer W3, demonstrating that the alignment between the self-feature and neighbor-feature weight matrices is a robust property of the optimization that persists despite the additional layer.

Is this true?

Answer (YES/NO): YES